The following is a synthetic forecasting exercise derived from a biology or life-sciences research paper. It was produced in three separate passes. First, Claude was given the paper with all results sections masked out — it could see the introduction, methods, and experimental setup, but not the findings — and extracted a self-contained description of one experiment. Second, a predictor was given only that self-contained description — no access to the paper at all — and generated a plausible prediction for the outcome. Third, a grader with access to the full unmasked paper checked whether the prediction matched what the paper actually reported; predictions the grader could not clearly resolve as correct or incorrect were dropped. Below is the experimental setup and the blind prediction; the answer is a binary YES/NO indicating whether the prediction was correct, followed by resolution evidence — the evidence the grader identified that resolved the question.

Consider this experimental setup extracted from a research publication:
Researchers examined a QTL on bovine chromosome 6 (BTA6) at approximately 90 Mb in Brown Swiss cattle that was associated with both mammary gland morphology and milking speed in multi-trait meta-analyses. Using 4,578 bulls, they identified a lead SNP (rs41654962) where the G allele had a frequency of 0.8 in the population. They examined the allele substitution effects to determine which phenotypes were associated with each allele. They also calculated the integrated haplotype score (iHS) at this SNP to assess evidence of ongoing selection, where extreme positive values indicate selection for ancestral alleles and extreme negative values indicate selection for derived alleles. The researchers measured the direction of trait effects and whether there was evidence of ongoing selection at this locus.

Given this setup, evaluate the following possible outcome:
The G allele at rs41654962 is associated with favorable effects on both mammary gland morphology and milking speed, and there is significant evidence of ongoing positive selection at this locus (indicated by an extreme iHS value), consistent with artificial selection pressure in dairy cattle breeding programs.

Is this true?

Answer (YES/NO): NO